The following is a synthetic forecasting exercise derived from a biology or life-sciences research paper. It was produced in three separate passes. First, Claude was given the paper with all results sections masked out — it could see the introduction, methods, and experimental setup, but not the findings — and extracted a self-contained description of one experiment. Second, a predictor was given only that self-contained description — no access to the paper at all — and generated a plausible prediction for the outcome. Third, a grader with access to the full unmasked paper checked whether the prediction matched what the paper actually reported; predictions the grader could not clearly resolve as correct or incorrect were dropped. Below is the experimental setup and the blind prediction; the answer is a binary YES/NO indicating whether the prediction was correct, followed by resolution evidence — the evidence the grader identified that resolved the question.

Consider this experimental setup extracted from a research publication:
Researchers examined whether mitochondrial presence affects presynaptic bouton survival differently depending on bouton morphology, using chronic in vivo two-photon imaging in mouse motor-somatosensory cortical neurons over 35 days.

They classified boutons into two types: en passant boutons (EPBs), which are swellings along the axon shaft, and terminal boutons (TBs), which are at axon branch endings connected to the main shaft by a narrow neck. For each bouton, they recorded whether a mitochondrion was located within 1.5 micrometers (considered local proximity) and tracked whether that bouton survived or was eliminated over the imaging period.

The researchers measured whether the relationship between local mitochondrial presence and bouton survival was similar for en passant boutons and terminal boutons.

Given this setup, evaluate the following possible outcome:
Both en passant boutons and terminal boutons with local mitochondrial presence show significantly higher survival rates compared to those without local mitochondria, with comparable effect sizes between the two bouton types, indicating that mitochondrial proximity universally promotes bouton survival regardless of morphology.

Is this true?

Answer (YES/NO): NO